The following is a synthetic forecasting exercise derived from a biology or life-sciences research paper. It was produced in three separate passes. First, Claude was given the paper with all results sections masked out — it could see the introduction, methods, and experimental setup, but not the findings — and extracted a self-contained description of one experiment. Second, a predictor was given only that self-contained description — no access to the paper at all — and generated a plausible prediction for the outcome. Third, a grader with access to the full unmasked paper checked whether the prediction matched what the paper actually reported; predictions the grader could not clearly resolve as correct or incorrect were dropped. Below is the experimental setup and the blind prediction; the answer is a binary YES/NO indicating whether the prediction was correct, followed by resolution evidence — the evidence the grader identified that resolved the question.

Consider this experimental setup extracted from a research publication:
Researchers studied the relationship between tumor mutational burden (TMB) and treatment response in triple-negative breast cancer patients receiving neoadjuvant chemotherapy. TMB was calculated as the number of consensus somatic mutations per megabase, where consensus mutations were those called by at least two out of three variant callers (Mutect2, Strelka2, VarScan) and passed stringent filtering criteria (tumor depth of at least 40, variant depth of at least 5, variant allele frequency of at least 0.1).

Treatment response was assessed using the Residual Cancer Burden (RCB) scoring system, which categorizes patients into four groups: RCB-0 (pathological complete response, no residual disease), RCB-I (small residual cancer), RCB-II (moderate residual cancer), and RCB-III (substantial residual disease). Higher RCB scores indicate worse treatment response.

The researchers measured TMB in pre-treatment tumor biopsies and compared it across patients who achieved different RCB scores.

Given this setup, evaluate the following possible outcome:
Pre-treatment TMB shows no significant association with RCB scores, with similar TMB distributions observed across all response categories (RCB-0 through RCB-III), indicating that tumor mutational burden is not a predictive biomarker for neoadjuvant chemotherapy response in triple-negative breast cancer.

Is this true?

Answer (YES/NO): YES